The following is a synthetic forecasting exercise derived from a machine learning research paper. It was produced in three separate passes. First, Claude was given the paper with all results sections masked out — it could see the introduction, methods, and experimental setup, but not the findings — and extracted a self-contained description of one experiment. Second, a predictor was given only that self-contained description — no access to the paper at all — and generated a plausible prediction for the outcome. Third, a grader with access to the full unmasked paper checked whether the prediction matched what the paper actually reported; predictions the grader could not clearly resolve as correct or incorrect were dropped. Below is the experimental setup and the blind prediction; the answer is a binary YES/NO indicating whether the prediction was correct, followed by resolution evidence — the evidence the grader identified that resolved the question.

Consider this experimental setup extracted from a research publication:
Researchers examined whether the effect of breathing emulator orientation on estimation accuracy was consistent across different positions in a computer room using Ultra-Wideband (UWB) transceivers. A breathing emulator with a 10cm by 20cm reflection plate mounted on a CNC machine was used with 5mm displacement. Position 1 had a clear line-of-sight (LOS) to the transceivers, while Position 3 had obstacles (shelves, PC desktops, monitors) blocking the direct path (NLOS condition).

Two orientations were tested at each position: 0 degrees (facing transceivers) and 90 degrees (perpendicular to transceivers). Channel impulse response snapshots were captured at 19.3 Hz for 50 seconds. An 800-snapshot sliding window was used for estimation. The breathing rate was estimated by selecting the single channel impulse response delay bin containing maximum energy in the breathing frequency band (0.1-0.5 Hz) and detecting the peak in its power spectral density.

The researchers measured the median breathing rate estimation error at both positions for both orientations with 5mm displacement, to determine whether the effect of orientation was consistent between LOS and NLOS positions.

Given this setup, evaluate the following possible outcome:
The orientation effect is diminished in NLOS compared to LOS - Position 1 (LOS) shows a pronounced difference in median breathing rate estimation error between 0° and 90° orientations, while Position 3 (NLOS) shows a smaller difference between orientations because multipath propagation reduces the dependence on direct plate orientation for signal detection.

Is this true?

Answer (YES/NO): NO